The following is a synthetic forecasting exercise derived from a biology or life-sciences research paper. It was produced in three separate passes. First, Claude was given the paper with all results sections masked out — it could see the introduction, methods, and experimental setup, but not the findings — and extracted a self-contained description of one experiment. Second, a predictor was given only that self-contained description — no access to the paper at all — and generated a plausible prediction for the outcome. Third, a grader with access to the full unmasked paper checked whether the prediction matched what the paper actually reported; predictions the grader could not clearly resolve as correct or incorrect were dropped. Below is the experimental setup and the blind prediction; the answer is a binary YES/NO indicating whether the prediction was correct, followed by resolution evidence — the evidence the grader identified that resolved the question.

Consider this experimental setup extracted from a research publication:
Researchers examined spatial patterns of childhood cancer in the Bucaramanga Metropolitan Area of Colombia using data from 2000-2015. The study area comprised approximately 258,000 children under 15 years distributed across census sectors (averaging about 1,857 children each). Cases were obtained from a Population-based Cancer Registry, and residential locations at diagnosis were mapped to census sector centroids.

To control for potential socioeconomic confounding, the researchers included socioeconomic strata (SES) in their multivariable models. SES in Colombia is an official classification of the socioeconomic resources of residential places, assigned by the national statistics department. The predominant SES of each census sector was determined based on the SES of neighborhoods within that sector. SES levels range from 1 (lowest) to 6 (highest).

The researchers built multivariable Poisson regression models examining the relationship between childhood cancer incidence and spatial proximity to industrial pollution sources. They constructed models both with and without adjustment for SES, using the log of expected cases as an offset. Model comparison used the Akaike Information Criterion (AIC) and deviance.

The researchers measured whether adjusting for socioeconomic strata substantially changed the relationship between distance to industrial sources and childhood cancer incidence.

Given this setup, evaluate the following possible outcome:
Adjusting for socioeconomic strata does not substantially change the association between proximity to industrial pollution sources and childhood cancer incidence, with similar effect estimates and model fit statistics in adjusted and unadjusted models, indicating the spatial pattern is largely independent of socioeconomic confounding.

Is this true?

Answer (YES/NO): YES